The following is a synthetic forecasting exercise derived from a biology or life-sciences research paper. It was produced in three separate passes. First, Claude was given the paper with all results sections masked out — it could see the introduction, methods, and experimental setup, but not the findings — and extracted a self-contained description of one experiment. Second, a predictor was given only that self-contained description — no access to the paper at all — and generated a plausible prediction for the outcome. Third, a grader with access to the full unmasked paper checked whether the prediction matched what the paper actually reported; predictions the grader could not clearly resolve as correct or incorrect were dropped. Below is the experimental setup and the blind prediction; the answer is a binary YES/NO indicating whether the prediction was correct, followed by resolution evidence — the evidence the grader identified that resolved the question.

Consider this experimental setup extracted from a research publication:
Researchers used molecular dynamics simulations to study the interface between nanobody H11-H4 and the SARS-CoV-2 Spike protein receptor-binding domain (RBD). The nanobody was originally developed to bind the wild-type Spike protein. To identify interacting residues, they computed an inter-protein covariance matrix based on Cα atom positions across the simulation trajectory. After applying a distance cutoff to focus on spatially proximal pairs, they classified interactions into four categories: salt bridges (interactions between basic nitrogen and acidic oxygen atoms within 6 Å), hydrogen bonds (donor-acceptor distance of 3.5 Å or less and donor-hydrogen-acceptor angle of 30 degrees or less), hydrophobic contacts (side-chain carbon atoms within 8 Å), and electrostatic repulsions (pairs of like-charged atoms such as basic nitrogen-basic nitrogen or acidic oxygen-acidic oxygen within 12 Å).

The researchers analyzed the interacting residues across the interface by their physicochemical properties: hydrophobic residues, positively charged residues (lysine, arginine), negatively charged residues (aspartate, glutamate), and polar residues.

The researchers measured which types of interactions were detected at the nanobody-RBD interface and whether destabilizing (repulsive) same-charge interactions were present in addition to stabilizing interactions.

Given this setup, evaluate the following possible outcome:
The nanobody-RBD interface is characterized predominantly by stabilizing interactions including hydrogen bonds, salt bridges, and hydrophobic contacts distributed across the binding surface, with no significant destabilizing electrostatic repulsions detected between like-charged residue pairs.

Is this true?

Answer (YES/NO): NO